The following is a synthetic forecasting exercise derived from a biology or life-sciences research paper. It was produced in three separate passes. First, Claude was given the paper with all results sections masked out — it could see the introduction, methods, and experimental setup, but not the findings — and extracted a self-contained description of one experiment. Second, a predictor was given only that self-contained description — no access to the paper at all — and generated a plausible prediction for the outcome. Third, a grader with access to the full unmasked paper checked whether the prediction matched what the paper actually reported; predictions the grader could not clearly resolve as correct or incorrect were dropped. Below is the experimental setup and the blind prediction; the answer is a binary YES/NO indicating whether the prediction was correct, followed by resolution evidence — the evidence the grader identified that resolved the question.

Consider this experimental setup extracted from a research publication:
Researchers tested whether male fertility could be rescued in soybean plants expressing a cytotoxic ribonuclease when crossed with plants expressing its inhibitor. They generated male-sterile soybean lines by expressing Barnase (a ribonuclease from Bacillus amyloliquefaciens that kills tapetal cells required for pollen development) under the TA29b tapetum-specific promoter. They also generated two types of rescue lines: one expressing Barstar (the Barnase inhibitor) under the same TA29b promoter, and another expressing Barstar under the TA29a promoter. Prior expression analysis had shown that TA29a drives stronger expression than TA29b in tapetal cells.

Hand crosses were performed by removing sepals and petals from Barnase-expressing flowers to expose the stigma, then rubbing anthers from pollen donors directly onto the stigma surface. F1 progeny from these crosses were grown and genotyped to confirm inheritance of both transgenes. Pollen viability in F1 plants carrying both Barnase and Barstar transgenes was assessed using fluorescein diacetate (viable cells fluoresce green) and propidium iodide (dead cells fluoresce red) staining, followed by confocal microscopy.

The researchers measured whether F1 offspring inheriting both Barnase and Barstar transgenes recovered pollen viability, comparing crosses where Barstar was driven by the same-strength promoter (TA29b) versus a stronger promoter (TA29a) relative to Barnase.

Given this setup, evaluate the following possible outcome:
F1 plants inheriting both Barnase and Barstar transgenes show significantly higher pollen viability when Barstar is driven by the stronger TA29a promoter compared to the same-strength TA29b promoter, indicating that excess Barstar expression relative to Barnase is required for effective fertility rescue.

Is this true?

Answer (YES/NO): YES